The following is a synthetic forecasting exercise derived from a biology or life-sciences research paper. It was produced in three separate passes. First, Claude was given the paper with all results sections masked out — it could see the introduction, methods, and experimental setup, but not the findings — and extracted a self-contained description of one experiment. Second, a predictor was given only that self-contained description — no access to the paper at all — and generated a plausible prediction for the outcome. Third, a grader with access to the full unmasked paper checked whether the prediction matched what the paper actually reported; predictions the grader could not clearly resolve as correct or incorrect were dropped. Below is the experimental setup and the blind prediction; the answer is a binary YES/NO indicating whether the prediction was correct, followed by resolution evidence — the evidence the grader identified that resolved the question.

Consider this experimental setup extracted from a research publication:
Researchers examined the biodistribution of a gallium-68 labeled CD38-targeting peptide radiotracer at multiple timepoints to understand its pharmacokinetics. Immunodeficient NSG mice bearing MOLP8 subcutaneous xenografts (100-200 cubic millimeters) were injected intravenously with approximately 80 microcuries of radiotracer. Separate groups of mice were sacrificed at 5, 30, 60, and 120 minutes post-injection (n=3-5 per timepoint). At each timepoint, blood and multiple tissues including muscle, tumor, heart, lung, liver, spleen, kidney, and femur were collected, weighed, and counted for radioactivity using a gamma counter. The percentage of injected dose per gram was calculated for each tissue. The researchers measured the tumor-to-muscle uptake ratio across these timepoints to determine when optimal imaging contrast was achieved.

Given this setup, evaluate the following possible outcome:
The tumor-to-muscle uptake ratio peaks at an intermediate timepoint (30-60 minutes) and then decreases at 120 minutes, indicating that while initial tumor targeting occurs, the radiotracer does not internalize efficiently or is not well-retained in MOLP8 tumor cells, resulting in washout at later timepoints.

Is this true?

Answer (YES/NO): NO